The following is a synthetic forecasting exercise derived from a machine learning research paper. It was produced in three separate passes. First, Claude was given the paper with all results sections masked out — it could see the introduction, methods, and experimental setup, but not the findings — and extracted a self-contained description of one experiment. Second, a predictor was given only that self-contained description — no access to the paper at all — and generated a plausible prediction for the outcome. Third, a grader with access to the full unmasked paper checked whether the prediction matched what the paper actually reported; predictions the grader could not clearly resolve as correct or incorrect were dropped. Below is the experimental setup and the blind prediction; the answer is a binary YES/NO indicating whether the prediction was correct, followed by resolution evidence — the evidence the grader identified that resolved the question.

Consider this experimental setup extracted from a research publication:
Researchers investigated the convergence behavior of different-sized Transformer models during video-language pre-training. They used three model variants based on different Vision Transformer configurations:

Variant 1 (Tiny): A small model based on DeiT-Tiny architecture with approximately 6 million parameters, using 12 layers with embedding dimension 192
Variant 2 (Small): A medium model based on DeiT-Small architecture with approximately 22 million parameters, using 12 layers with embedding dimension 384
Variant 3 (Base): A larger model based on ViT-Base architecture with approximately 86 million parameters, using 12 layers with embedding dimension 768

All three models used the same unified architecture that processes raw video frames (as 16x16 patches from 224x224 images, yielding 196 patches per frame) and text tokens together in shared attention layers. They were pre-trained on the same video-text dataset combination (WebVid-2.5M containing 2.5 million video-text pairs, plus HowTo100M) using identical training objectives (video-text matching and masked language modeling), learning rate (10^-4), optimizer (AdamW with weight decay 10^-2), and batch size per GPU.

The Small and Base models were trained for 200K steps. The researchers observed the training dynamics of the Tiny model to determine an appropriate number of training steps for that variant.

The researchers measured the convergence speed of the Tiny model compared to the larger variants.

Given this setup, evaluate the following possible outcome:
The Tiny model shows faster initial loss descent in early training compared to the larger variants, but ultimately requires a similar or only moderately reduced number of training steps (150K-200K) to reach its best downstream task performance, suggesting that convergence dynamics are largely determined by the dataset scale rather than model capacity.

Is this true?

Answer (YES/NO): NO